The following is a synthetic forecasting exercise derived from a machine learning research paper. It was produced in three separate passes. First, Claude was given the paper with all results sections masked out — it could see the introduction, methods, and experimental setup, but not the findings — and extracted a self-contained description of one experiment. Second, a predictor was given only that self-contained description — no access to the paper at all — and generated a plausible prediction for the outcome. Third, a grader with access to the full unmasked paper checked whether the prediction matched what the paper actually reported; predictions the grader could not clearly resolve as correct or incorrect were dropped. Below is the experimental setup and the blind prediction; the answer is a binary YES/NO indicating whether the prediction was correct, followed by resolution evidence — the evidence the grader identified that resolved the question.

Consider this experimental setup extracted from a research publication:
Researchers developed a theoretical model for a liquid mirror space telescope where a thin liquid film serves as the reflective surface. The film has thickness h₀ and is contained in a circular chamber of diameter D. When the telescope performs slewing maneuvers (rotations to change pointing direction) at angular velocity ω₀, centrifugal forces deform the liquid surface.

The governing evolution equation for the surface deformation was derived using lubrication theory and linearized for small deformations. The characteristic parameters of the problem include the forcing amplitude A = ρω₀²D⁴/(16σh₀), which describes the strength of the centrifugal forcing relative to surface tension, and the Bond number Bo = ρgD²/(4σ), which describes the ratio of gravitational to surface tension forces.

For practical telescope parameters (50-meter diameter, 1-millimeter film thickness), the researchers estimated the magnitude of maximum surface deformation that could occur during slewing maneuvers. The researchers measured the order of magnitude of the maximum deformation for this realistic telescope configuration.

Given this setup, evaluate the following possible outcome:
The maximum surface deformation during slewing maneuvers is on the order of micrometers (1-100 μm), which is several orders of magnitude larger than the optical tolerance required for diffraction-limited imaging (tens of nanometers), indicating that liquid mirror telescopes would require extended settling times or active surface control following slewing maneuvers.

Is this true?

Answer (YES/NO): NO